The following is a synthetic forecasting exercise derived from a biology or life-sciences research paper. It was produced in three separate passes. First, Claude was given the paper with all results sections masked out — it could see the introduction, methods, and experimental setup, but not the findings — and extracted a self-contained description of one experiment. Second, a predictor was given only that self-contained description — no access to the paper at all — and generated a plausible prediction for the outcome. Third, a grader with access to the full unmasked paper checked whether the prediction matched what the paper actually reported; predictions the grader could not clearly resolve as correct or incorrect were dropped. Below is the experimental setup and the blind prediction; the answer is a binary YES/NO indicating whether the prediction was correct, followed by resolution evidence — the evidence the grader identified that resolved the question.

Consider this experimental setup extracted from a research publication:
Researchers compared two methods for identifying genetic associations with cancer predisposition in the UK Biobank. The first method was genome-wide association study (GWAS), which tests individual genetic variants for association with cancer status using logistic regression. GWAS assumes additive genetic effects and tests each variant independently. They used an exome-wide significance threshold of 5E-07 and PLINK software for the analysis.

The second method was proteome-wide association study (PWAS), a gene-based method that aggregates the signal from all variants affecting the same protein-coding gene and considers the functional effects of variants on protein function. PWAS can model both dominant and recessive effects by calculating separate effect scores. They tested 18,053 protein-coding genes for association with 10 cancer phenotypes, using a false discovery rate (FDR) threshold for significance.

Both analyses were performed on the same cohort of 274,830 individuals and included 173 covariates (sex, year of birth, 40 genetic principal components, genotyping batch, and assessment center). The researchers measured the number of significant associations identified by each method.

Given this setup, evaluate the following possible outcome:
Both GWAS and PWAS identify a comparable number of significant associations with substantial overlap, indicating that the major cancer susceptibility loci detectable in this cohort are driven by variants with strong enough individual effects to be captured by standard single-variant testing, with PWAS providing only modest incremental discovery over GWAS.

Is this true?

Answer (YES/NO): NO